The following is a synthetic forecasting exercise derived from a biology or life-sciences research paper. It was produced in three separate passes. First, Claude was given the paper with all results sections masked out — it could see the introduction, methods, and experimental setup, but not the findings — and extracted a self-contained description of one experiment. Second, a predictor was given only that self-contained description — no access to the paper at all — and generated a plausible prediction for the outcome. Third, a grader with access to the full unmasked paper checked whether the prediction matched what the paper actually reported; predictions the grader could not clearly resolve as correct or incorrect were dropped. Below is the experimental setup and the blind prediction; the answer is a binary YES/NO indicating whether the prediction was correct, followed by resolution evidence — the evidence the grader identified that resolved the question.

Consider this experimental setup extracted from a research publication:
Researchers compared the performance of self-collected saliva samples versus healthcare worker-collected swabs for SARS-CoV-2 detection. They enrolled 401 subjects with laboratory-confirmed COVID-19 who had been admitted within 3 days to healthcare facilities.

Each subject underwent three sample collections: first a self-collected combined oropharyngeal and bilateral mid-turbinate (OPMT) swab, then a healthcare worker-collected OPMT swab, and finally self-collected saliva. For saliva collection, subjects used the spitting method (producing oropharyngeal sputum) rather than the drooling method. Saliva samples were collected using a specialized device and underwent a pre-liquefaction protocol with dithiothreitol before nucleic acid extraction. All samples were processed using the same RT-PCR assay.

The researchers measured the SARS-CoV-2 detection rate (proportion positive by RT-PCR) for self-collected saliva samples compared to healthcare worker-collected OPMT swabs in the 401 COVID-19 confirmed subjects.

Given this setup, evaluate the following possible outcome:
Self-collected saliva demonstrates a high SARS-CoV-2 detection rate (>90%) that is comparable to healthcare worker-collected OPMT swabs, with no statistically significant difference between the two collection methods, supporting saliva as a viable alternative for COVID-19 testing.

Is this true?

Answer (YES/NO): NO